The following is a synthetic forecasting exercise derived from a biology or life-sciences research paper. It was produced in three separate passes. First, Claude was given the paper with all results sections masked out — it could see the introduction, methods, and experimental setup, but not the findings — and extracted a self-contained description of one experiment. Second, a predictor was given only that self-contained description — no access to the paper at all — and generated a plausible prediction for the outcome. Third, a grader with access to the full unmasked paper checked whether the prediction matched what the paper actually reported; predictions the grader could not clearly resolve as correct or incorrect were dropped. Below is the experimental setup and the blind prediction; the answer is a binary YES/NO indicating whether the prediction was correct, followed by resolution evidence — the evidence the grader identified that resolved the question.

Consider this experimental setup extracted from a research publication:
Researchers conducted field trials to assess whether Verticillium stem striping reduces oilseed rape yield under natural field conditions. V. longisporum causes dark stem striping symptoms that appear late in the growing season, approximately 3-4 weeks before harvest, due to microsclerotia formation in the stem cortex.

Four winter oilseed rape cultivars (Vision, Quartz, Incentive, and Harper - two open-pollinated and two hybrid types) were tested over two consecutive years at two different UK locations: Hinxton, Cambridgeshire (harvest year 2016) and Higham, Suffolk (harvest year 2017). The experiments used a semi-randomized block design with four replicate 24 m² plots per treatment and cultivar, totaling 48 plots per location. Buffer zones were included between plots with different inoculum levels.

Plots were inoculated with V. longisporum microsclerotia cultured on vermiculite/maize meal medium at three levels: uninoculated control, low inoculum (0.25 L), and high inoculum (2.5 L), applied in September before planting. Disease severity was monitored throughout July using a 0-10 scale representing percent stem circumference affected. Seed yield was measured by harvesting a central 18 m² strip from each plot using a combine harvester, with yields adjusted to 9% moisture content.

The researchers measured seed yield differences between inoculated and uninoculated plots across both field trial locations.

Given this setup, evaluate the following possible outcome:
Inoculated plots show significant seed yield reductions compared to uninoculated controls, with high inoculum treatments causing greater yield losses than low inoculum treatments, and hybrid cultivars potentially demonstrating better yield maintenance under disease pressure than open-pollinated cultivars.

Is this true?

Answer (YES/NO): NO